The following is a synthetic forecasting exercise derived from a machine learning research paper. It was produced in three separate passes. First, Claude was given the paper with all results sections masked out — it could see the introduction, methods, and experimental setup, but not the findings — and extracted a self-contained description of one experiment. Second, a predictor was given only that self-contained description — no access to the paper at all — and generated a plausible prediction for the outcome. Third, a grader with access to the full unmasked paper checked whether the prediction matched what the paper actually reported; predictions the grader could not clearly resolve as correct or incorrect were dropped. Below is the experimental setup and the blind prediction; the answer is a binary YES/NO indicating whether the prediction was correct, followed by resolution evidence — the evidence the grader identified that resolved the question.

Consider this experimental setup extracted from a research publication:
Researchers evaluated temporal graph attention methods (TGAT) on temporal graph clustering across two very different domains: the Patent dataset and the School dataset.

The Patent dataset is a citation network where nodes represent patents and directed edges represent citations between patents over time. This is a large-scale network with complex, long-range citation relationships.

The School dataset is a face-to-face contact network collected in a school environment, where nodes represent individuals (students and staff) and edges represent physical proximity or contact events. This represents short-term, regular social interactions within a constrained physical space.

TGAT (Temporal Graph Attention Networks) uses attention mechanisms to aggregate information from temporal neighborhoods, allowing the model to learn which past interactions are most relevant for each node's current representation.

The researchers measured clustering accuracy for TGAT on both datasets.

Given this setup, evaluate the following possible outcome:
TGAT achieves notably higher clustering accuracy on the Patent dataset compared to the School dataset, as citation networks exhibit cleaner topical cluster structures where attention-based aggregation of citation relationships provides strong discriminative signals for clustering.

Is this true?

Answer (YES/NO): NO